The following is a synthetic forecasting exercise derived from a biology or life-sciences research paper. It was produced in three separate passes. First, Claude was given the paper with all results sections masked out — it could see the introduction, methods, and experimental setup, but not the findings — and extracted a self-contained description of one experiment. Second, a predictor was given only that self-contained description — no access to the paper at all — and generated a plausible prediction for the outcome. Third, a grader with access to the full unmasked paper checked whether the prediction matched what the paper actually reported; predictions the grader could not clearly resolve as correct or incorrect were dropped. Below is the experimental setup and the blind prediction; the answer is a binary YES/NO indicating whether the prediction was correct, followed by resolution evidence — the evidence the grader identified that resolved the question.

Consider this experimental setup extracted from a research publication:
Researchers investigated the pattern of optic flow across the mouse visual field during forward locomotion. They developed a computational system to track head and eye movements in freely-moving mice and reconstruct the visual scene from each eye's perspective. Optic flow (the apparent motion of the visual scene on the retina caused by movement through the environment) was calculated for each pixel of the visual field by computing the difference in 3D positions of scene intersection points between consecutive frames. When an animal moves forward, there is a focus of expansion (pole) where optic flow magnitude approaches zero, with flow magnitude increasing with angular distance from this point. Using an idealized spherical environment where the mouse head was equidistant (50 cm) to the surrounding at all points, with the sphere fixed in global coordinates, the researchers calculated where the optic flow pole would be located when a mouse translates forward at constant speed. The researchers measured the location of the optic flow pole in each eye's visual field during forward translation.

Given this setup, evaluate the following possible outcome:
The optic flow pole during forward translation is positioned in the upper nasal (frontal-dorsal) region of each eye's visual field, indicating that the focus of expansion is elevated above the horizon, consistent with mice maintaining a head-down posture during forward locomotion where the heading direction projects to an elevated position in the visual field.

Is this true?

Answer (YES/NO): NO